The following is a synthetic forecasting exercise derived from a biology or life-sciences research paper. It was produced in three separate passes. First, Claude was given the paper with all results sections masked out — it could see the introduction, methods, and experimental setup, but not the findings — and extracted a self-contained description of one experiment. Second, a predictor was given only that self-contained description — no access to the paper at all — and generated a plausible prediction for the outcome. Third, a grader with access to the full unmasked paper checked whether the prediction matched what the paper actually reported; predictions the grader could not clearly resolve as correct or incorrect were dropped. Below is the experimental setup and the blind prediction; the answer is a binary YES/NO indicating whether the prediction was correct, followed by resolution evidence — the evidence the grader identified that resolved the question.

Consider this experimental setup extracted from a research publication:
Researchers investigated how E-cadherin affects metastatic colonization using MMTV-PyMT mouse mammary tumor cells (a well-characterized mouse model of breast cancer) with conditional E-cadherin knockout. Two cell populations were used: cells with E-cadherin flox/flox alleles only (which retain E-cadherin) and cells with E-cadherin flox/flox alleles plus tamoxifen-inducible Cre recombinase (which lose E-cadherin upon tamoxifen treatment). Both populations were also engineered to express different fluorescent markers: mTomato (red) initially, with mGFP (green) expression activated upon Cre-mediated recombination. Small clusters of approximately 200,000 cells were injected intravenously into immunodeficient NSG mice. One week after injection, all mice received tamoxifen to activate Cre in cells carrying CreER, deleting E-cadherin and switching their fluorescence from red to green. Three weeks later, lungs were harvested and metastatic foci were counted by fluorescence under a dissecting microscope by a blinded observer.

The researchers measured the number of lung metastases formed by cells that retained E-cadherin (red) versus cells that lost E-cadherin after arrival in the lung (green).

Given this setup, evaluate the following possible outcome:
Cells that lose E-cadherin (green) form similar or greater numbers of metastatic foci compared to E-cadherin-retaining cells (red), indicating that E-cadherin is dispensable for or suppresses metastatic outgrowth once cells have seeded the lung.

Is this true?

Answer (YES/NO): NO